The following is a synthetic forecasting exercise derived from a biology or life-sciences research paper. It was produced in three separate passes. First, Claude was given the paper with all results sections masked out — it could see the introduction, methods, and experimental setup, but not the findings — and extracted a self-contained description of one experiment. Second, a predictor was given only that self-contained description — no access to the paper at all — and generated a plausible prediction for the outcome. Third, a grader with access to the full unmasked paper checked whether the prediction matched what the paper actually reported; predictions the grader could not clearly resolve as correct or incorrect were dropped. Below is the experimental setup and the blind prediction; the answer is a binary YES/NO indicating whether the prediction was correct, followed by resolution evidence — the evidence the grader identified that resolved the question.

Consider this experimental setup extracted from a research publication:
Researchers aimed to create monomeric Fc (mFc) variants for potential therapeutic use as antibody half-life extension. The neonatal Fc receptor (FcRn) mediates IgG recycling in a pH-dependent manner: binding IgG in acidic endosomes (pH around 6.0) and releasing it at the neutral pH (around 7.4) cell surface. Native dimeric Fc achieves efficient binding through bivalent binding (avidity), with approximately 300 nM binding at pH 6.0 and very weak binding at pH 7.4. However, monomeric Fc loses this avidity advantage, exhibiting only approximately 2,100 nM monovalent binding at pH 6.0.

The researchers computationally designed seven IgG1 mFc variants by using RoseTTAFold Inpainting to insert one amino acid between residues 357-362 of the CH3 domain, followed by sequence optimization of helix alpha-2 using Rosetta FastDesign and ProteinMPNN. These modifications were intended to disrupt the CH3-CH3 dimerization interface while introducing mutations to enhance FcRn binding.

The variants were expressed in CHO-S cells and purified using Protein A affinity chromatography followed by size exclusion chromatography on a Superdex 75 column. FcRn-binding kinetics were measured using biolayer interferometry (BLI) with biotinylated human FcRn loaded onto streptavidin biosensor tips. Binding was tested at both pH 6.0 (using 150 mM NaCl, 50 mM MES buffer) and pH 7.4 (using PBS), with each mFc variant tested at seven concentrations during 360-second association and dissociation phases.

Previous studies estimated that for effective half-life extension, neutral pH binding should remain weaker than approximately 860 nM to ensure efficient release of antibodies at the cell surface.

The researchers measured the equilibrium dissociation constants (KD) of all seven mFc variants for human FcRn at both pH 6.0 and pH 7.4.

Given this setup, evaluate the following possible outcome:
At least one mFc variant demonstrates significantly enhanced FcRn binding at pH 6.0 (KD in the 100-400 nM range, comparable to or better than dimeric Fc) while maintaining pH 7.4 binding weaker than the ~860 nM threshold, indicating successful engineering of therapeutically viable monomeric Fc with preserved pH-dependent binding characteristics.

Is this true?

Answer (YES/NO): YES